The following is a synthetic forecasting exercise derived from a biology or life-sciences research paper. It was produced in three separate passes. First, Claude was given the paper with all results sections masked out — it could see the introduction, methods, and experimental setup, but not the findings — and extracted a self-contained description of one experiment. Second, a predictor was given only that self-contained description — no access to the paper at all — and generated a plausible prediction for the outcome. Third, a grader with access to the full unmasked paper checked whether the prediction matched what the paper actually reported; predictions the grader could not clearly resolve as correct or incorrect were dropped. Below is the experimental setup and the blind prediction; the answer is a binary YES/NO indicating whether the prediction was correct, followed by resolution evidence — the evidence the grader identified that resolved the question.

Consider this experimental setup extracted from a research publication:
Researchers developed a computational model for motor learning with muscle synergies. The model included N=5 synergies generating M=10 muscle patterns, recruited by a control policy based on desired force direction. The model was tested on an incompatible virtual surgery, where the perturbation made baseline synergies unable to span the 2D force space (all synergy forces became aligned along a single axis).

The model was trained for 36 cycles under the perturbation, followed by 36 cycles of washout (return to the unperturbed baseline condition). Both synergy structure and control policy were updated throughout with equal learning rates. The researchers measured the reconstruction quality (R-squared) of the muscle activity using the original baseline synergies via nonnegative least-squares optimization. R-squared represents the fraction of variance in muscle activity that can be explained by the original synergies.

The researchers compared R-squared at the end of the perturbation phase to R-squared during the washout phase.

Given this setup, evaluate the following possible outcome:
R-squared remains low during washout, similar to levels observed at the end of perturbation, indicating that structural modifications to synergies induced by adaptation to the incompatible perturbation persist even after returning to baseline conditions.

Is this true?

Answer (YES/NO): YES